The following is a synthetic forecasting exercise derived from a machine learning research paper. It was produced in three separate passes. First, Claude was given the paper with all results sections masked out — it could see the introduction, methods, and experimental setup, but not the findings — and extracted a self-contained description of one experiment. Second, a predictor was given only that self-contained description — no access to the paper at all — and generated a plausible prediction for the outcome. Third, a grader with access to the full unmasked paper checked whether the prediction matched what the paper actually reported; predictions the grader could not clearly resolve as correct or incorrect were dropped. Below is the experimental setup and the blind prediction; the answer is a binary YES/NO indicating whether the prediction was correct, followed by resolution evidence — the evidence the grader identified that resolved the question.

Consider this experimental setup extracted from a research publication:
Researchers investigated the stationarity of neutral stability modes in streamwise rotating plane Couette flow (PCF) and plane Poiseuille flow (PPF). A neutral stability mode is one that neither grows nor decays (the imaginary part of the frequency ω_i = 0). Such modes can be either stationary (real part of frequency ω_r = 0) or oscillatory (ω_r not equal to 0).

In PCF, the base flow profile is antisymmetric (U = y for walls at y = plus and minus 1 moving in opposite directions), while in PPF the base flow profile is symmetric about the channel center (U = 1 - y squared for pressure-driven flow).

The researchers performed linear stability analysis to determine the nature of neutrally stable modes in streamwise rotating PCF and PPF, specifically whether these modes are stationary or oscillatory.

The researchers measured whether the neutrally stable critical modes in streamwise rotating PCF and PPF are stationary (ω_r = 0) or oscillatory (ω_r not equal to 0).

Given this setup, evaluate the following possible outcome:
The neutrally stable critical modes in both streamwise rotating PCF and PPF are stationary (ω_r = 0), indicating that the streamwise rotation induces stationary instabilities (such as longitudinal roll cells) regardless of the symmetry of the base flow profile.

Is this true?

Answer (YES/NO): NO